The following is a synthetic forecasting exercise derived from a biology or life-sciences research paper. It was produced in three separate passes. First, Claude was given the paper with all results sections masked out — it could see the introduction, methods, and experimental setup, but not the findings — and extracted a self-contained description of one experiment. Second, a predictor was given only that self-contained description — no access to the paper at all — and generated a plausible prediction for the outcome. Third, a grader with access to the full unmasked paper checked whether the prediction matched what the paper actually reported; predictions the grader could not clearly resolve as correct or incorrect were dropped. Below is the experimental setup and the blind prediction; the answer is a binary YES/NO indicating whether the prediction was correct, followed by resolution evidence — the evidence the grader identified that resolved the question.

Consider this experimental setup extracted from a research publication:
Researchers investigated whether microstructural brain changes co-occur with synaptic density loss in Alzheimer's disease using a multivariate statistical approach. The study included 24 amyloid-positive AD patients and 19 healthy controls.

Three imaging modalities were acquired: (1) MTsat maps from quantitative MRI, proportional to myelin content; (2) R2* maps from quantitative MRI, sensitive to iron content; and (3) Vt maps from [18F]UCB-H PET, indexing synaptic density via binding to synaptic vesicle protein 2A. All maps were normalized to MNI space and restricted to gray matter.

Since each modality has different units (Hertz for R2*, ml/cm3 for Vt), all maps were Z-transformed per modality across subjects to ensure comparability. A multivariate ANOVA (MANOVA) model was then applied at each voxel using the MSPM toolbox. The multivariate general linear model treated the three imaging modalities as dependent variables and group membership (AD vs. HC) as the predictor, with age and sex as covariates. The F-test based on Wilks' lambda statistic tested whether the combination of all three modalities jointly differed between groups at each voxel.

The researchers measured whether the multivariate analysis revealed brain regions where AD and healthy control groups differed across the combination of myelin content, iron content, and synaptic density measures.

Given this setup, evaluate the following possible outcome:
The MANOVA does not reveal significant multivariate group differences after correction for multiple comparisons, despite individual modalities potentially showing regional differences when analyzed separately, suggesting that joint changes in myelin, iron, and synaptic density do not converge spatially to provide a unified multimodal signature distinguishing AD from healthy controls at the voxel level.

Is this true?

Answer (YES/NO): NO